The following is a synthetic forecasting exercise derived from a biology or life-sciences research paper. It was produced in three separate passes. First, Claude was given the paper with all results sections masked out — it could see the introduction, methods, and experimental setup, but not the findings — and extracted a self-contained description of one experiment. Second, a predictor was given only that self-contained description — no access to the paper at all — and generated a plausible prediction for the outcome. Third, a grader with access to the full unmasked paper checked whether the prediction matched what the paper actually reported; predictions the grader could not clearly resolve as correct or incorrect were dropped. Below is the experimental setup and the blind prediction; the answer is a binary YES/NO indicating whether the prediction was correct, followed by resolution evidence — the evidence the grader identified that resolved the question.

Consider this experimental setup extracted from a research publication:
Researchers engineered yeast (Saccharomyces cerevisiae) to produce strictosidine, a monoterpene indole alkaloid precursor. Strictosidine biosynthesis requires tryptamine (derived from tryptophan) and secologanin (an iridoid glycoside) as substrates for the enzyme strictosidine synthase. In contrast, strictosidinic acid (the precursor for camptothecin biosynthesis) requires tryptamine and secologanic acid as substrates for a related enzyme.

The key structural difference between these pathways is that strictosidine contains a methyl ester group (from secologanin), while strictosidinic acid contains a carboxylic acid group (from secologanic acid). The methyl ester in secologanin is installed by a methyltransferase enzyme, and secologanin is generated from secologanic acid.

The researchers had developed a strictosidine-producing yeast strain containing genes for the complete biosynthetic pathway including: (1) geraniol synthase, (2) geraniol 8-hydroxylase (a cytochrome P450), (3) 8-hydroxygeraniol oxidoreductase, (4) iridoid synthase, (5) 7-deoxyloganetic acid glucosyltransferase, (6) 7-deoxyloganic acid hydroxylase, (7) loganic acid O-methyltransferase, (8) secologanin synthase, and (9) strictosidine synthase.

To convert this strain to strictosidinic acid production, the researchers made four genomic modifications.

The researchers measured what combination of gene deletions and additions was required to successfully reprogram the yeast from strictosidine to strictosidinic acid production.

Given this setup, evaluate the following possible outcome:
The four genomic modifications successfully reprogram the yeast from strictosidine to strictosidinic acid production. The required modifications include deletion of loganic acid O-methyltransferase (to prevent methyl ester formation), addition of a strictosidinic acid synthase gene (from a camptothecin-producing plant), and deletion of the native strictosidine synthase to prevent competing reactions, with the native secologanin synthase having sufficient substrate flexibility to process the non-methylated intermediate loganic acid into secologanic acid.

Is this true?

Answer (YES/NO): NO